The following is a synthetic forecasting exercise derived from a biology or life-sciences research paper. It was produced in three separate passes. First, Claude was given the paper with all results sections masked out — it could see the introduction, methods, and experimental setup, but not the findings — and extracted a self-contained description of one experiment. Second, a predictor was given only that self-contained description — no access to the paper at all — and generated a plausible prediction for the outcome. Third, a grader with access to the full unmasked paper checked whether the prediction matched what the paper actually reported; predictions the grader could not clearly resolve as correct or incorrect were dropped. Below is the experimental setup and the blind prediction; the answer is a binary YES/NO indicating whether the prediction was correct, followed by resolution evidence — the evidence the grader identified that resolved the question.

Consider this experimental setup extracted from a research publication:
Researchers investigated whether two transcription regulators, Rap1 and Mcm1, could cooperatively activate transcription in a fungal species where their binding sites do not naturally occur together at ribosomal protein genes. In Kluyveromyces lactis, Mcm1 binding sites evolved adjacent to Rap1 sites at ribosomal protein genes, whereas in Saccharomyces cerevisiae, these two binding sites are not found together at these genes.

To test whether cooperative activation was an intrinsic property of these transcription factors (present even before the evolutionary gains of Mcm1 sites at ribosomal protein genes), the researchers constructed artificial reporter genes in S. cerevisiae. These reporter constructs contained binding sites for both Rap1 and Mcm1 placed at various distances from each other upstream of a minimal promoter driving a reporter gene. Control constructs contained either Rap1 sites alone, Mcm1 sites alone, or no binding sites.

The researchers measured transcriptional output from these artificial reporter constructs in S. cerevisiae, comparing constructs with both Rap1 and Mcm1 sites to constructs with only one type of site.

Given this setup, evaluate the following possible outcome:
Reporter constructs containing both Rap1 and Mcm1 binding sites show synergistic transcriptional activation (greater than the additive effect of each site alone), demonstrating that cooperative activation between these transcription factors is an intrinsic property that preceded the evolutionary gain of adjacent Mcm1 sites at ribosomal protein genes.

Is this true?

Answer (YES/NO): YES